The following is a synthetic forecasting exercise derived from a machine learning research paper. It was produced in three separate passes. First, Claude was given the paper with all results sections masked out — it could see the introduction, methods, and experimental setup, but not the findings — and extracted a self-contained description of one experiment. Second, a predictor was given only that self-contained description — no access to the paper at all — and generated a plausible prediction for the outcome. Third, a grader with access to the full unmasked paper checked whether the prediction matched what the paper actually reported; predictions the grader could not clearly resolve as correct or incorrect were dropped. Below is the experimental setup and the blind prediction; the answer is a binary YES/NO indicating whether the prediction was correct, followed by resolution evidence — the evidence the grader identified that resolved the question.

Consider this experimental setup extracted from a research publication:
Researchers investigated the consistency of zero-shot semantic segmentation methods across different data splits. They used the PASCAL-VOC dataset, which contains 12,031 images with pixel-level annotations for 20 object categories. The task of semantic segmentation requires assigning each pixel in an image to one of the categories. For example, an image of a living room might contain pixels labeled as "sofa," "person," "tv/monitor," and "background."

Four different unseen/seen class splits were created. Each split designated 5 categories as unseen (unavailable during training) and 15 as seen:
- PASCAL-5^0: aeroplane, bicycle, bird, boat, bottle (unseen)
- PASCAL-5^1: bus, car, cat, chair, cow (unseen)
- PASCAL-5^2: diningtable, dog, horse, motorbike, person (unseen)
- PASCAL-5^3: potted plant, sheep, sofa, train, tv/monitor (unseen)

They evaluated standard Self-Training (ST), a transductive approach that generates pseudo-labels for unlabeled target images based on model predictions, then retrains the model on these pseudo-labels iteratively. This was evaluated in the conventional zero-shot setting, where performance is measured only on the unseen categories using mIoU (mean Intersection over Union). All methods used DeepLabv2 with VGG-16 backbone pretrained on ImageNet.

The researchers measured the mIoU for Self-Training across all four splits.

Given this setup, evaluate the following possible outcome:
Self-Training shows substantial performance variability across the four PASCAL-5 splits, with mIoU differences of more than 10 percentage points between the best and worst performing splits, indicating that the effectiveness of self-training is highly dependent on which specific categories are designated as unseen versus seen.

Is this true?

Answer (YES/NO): YES